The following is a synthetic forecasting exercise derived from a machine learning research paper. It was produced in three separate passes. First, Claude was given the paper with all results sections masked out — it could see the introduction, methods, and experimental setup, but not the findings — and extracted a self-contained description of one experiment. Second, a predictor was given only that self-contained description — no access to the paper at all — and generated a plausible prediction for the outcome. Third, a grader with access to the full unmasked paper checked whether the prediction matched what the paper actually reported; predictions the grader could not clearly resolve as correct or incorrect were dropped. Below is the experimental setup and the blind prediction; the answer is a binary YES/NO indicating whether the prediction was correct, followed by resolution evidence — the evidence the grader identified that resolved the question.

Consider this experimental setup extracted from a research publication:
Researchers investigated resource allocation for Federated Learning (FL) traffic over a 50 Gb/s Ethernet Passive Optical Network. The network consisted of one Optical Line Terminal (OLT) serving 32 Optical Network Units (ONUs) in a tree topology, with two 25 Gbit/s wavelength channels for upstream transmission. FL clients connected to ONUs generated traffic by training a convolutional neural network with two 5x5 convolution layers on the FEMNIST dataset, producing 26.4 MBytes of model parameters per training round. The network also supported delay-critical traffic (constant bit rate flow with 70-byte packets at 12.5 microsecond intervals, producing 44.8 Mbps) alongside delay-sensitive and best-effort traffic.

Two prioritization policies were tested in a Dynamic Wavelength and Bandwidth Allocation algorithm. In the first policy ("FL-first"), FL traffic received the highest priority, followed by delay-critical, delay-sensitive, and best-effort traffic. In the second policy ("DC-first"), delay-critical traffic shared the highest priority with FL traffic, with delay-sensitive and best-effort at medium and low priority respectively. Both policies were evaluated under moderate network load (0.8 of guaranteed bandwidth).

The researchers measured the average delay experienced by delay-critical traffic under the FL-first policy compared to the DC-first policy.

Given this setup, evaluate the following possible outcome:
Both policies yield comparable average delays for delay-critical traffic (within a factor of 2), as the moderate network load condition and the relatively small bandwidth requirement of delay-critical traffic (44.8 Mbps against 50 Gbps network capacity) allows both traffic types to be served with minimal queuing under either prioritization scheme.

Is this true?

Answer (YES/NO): NO